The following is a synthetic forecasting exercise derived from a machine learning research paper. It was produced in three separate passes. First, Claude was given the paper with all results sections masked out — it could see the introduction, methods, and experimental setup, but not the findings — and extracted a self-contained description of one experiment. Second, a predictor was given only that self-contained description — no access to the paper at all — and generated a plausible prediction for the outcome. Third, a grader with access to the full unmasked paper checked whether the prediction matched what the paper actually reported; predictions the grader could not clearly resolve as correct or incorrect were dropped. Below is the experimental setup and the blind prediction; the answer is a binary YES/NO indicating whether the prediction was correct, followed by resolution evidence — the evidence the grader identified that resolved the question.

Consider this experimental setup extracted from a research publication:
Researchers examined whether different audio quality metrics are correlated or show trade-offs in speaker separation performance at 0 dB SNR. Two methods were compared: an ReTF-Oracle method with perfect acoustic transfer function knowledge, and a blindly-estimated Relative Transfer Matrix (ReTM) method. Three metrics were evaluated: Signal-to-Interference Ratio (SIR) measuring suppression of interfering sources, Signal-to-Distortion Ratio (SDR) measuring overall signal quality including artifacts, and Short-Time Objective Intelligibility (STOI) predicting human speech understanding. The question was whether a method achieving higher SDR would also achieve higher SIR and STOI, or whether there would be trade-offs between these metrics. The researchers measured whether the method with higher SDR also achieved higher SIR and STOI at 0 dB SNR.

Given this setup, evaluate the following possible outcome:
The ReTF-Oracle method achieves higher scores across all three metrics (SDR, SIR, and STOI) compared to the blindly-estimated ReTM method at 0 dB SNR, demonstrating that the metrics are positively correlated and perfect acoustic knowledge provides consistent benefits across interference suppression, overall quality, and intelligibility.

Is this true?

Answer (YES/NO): NO